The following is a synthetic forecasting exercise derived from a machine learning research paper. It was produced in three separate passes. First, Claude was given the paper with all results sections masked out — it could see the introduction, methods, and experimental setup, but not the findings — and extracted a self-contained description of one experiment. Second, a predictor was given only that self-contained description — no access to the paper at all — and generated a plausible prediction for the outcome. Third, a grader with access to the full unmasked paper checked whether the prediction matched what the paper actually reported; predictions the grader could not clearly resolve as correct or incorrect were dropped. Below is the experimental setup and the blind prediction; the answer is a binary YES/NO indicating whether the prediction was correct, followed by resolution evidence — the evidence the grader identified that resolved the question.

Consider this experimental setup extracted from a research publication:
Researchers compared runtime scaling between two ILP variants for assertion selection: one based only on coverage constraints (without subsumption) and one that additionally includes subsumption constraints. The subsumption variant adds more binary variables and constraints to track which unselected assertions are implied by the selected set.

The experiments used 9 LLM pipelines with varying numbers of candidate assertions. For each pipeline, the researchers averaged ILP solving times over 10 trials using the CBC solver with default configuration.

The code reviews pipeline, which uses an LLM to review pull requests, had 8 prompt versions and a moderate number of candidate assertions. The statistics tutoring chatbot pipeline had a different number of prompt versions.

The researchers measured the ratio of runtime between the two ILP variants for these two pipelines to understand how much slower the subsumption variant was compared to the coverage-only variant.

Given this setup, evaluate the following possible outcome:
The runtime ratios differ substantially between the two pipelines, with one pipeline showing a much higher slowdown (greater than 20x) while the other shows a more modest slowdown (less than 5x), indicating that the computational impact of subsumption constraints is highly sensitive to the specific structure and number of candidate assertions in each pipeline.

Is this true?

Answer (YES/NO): NO